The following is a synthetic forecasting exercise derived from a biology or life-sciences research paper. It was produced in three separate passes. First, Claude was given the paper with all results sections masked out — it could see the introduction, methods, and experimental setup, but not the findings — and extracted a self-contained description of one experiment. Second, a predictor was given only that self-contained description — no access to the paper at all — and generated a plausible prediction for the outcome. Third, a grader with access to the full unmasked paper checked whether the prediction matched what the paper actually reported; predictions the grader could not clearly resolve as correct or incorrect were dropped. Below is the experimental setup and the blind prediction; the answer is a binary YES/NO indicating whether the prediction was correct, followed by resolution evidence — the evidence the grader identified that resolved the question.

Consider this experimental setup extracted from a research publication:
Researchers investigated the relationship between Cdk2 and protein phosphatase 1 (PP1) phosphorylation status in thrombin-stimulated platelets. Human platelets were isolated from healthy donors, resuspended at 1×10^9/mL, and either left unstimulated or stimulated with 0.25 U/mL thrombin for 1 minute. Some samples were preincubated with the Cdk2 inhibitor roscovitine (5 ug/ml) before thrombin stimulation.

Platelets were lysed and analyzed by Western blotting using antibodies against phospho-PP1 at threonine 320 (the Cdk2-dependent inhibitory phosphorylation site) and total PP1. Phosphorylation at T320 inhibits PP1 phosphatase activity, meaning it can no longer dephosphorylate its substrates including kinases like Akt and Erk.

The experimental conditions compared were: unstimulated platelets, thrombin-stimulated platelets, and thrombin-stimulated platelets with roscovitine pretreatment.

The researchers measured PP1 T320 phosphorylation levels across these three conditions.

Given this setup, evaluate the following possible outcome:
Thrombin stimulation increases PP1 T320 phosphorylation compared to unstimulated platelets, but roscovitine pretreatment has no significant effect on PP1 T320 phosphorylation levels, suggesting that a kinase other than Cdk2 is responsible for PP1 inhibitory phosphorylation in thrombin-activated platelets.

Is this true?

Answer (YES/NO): NO